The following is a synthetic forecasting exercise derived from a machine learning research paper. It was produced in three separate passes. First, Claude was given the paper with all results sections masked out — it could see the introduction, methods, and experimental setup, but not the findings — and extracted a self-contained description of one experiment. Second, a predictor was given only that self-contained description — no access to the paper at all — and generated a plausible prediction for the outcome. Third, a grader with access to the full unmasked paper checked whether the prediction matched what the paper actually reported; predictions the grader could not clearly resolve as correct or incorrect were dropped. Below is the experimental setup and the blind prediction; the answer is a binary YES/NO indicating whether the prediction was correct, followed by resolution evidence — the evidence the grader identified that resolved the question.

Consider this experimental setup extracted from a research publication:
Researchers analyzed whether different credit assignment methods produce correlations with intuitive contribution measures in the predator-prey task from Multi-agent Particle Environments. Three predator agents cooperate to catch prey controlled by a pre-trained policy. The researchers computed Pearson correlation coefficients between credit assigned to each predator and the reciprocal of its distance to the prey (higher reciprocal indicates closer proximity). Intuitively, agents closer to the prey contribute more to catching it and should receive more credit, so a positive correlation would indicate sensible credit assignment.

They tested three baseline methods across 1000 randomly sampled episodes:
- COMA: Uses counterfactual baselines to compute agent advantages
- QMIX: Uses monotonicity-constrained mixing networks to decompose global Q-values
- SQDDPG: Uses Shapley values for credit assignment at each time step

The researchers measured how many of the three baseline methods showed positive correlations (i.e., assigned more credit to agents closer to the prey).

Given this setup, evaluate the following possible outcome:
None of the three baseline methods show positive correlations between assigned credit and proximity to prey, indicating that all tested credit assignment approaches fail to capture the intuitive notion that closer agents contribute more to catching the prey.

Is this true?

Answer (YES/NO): NO